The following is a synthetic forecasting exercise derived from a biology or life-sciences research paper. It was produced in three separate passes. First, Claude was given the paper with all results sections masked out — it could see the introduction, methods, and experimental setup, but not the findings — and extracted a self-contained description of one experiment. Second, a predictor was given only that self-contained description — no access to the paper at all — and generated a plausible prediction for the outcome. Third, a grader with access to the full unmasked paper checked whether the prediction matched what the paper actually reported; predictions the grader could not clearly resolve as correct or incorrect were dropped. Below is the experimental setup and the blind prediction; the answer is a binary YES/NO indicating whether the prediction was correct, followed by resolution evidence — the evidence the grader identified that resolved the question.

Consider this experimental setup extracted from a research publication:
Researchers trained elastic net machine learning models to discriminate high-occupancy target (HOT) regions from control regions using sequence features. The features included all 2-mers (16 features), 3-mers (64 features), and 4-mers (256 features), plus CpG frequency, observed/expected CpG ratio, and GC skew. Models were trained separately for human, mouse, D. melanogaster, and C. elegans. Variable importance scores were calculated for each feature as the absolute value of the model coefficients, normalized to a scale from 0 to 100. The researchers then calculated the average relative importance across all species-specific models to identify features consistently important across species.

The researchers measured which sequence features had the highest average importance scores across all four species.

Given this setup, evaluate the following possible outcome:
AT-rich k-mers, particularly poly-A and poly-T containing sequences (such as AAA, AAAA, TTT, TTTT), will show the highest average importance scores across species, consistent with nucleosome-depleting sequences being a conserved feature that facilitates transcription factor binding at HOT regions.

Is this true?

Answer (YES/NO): NO